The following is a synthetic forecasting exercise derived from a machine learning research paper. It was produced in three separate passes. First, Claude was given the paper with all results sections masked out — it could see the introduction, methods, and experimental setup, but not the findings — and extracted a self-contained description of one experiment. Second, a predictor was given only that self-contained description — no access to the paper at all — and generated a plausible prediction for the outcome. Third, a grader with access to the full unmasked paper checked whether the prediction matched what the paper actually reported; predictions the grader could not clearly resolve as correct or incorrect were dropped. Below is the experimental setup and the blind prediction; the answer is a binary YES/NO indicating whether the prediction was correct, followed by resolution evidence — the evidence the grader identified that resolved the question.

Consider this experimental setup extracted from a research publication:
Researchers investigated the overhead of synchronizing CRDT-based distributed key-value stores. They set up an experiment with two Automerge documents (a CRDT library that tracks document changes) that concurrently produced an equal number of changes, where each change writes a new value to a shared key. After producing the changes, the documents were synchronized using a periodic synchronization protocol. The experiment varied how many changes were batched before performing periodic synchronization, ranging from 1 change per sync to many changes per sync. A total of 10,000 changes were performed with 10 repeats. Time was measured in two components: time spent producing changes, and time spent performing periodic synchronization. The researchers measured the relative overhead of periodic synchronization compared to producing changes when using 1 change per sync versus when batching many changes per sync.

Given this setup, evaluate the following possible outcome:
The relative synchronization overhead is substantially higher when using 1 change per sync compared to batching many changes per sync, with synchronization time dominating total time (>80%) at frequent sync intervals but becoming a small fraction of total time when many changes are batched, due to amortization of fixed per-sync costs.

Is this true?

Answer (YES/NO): NO